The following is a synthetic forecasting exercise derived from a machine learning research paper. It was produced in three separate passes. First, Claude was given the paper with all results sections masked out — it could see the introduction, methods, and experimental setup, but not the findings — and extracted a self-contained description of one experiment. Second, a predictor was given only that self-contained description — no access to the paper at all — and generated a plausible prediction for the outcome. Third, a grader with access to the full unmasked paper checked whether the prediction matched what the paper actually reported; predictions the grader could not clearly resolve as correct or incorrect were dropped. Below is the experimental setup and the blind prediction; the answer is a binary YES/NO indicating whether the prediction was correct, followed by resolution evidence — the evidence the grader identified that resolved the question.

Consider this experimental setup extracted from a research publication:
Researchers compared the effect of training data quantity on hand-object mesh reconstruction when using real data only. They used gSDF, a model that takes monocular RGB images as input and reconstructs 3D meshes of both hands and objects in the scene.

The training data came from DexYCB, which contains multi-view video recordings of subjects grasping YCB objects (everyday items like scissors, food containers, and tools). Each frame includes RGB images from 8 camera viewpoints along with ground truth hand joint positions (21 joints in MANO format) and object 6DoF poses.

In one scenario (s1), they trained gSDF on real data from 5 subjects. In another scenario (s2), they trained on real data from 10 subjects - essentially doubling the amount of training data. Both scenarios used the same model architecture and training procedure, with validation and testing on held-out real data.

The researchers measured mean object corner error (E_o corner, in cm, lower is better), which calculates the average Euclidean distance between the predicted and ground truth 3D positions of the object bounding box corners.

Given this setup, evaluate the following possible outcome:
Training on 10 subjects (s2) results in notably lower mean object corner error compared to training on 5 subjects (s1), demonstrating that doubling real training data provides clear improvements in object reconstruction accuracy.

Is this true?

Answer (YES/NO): YES